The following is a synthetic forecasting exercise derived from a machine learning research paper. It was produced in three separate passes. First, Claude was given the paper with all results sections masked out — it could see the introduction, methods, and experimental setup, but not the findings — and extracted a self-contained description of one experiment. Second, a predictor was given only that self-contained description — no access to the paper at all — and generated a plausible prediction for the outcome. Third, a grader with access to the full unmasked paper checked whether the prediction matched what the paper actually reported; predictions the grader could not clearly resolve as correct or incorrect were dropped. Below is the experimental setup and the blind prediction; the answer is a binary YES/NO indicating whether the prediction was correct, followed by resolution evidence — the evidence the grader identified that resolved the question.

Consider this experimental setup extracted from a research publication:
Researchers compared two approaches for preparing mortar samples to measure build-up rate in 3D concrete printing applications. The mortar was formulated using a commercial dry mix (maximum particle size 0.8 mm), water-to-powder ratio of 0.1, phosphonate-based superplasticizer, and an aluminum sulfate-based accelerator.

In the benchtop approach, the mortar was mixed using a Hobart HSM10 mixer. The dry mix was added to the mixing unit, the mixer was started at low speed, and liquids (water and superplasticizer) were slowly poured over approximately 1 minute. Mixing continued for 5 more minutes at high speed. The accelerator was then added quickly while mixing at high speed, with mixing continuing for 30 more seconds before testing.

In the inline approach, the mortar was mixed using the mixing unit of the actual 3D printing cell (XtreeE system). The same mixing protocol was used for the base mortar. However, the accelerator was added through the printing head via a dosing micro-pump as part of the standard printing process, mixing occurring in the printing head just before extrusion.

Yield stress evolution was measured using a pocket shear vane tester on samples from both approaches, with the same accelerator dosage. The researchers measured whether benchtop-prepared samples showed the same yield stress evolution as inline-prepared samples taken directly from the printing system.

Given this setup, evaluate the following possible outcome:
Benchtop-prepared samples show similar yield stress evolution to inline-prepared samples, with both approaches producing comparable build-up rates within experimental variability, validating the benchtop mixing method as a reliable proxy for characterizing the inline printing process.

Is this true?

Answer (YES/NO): NO